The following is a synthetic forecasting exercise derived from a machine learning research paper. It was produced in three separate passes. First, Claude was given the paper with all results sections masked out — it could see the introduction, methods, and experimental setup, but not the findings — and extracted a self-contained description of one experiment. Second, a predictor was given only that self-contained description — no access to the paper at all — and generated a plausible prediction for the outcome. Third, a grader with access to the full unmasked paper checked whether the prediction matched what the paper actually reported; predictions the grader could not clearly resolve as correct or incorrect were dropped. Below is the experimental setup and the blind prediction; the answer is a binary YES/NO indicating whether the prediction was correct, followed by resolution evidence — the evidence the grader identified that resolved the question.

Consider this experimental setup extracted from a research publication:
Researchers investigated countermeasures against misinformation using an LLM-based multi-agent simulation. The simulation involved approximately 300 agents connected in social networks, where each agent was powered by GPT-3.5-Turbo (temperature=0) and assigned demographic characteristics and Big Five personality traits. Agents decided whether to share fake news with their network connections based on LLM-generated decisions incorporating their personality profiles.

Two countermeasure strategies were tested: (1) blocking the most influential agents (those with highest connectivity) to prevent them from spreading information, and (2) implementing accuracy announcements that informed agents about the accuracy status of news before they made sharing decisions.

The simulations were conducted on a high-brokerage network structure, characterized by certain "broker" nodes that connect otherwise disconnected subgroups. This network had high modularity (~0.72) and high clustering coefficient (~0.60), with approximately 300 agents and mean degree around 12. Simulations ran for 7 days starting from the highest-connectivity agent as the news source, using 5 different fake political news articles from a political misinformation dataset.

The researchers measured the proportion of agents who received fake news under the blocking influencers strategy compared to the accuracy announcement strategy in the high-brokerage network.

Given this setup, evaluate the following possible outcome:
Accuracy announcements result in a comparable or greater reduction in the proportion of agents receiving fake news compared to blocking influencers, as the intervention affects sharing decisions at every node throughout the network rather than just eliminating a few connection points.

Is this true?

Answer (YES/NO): YES